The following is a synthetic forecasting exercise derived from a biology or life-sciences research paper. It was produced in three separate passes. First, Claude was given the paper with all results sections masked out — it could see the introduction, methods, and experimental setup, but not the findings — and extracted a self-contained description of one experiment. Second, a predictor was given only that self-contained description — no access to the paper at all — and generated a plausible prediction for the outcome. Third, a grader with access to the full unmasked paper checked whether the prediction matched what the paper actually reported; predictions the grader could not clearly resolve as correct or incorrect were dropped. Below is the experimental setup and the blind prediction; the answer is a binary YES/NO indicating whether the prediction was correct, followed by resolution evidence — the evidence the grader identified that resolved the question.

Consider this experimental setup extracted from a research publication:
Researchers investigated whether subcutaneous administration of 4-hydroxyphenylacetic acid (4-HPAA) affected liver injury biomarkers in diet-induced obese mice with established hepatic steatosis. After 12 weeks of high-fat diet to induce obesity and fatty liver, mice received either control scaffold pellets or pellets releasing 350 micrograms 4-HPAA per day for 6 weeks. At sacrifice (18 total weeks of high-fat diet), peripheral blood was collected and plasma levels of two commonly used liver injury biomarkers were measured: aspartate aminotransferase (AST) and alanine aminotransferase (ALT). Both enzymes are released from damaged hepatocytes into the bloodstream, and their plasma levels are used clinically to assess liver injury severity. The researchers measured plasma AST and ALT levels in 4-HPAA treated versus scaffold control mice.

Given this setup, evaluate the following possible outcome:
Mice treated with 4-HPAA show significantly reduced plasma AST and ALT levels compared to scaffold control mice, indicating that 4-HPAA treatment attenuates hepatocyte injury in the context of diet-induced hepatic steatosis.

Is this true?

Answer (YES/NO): NO